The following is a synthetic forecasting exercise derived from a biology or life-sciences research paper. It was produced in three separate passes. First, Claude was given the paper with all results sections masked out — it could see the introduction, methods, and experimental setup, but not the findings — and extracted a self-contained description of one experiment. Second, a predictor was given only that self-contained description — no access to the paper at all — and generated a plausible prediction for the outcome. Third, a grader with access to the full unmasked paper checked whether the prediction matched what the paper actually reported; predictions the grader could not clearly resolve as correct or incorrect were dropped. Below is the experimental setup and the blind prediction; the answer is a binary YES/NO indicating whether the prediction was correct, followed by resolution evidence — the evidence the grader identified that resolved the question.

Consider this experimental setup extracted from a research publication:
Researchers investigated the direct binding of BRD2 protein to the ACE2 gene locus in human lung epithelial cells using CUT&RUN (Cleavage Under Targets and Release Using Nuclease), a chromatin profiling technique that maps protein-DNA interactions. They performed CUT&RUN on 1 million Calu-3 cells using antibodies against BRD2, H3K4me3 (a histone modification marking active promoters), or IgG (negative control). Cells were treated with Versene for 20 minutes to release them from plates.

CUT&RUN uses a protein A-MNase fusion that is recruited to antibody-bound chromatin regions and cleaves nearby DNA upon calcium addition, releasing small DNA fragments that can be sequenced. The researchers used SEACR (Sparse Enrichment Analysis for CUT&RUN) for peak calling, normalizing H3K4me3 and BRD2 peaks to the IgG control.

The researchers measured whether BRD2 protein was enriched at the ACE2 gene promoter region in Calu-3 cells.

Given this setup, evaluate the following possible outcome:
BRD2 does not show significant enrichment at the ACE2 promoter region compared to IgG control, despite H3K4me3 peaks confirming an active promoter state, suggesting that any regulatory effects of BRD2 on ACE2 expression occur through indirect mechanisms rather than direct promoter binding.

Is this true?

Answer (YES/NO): YES